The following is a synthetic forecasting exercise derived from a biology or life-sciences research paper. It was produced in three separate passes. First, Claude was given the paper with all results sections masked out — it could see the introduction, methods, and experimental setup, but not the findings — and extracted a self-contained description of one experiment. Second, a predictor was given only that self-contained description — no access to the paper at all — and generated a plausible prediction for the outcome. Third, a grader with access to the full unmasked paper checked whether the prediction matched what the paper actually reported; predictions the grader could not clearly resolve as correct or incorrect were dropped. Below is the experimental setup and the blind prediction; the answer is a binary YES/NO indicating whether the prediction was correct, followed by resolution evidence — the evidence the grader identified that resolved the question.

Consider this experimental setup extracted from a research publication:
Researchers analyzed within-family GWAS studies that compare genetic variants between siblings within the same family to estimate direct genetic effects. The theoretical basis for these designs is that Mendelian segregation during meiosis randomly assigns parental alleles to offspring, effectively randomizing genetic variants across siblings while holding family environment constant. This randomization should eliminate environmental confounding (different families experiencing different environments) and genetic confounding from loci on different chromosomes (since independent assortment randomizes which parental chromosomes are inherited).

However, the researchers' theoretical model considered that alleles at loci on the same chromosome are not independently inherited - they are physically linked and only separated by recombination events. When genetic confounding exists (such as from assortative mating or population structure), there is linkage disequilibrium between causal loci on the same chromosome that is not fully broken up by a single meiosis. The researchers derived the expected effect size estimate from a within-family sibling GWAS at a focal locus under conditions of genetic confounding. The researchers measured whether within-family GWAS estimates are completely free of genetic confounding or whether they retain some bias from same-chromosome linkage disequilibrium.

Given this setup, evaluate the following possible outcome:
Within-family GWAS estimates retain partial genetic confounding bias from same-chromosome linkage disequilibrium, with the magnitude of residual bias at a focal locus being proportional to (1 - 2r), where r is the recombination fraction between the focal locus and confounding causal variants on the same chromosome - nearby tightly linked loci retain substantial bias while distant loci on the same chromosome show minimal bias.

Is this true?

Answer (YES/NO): YES